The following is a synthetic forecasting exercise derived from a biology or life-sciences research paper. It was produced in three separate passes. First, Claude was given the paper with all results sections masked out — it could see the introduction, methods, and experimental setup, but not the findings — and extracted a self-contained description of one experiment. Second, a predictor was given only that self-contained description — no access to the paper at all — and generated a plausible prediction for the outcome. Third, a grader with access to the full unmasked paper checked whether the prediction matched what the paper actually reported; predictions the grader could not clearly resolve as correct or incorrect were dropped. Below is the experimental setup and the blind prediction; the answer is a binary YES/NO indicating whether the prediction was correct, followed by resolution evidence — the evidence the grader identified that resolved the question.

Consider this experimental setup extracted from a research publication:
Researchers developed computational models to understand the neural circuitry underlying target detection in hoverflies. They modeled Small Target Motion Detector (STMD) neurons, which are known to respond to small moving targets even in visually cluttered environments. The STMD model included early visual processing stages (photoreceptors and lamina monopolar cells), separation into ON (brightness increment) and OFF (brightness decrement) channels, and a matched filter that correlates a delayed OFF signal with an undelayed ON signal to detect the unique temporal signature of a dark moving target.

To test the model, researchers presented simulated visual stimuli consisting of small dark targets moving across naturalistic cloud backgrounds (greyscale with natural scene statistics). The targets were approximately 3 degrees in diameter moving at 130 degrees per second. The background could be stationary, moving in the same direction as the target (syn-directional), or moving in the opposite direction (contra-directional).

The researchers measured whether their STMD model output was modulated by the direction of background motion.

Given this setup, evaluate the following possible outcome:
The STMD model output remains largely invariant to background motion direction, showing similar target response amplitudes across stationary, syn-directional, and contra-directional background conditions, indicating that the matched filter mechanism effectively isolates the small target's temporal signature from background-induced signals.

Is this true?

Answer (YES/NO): YES